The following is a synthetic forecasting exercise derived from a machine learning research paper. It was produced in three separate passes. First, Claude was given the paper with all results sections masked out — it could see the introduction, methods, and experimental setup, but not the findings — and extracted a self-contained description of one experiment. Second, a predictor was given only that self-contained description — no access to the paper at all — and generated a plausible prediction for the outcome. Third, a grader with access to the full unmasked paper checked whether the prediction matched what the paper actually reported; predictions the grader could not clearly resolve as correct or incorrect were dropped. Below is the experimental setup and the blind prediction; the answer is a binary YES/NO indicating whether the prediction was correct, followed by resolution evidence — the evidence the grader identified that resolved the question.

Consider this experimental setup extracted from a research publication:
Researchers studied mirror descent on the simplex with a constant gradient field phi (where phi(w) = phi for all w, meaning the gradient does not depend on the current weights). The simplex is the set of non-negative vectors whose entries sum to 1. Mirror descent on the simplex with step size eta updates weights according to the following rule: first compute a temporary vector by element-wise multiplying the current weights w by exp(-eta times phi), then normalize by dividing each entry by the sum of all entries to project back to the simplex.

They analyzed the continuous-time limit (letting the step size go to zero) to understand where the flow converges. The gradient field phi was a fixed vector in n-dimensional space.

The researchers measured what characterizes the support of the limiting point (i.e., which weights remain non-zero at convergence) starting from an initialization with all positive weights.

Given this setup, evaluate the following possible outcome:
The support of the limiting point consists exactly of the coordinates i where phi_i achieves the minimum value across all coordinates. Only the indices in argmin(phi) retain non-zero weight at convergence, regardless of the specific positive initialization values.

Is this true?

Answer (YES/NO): NO